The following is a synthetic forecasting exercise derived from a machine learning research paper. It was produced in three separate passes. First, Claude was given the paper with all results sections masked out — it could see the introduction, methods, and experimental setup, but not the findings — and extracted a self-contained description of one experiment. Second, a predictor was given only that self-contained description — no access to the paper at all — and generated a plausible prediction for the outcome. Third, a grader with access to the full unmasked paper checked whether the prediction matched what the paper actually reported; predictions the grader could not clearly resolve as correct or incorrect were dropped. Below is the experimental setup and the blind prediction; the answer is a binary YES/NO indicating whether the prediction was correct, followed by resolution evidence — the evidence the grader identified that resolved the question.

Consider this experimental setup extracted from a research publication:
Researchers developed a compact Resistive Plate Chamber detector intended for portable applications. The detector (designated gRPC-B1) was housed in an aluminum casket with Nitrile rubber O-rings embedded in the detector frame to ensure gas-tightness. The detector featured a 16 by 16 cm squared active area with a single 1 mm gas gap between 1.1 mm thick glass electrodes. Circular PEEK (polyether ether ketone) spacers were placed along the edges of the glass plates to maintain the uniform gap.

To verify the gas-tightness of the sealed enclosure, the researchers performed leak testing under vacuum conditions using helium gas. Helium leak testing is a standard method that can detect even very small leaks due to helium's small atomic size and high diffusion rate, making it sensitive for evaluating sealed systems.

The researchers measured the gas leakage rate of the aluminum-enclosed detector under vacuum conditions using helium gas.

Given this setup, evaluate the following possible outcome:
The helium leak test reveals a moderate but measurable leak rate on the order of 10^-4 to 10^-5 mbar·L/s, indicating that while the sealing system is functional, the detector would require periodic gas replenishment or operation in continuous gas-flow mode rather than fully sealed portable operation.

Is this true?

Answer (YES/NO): NO